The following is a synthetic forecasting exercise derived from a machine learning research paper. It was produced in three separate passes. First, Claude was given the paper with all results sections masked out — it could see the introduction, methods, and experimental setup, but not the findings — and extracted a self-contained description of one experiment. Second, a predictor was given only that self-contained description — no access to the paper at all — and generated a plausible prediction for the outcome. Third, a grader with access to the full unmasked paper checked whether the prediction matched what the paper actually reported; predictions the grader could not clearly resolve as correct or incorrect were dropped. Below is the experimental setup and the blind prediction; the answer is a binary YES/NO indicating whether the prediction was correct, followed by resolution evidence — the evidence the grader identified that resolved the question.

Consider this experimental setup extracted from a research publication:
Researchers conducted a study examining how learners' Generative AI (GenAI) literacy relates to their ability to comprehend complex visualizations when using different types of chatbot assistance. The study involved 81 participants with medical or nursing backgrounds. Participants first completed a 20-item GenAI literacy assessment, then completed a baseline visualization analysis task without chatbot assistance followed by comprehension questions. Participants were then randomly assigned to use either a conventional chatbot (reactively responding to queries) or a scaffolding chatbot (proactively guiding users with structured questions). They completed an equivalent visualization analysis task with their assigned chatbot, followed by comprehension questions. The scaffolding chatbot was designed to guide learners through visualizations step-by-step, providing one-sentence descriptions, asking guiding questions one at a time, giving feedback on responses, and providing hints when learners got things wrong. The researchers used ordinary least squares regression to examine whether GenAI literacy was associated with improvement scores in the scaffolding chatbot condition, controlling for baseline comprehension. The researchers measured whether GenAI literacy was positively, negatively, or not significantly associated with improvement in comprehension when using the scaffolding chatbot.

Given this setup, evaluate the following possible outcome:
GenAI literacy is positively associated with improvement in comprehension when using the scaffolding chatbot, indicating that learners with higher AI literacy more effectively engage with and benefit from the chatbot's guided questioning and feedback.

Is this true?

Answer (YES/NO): YES